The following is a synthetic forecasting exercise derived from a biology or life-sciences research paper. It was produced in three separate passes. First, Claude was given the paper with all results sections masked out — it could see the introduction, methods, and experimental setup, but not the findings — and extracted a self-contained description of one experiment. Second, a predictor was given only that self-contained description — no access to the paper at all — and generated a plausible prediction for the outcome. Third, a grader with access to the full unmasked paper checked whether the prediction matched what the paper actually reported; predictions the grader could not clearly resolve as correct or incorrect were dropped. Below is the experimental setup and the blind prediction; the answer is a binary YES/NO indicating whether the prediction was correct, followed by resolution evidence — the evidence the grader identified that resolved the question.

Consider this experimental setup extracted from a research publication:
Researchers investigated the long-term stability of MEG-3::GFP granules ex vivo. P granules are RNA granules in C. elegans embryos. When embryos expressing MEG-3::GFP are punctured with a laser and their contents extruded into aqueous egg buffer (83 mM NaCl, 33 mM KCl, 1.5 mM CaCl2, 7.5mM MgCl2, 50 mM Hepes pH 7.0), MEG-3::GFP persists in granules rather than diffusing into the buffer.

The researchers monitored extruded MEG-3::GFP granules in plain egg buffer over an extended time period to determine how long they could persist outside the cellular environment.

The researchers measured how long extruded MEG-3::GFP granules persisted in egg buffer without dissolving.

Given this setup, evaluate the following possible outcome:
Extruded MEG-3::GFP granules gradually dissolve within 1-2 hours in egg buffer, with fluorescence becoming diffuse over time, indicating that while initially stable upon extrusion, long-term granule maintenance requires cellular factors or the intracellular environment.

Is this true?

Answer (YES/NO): NO